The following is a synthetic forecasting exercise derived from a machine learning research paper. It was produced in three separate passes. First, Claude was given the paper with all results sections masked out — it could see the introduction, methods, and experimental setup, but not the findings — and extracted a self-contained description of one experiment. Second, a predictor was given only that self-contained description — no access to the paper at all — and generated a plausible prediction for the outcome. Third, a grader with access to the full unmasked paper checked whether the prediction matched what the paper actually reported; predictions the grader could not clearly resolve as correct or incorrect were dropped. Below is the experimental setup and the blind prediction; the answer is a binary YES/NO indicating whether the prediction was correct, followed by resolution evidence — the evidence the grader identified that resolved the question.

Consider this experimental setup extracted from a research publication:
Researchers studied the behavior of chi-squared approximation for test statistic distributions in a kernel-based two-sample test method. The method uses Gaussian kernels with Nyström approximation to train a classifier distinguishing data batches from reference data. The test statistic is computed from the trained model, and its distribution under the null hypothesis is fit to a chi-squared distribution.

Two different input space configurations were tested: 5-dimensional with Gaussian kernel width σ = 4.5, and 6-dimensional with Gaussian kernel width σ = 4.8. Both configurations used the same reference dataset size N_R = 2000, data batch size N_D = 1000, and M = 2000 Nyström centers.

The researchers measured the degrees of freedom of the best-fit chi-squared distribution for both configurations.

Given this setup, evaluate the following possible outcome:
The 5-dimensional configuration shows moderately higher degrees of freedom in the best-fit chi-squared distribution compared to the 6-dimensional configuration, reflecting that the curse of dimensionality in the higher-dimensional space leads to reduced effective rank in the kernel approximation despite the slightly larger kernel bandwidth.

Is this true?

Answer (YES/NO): YES